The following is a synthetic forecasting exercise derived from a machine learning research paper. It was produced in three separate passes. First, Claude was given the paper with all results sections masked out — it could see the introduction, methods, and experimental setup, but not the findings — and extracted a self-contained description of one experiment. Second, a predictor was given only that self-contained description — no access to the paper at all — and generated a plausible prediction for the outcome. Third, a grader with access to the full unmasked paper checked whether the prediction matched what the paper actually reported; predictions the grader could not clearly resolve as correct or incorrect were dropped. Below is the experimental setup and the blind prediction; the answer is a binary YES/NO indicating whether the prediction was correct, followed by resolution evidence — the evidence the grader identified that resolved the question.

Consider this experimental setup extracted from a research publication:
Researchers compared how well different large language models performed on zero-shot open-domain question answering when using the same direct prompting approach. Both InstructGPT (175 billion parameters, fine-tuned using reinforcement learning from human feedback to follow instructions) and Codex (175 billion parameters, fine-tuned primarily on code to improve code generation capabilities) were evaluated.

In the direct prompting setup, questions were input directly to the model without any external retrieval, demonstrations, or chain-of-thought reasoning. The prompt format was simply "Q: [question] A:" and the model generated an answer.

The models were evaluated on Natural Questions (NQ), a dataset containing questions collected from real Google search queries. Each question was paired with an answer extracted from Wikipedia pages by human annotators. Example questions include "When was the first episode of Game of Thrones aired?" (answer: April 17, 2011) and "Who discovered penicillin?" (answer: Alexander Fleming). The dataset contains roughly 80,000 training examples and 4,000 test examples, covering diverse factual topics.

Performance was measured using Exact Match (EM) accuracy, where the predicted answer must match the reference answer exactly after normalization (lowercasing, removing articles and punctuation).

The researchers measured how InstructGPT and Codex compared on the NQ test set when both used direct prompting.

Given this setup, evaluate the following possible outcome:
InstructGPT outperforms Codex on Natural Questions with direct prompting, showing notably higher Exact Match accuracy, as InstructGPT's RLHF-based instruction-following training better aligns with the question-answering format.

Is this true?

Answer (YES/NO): NO